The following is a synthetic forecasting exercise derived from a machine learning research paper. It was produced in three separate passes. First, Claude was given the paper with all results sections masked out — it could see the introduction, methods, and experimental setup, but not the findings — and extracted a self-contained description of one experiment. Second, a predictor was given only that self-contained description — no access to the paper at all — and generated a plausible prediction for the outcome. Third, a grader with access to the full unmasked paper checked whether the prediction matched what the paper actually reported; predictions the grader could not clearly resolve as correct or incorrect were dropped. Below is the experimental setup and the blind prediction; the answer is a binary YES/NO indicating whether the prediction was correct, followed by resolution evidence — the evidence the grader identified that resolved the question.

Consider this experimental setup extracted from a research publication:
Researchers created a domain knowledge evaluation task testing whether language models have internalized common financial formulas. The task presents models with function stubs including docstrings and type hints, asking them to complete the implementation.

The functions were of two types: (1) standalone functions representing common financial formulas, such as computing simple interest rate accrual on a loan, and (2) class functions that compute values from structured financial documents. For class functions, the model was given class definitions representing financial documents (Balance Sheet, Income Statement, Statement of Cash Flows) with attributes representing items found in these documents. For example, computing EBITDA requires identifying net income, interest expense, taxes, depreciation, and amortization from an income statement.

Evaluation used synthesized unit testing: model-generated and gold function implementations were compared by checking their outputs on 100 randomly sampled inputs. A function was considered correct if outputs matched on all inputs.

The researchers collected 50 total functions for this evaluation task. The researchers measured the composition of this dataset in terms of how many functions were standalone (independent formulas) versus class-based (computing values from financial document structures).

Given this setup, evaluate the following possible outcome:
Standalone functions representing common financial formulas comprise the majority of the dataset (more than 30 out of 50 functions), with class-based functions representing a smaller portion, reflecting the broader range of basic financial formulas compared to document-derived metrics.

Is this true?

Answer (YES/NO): NO